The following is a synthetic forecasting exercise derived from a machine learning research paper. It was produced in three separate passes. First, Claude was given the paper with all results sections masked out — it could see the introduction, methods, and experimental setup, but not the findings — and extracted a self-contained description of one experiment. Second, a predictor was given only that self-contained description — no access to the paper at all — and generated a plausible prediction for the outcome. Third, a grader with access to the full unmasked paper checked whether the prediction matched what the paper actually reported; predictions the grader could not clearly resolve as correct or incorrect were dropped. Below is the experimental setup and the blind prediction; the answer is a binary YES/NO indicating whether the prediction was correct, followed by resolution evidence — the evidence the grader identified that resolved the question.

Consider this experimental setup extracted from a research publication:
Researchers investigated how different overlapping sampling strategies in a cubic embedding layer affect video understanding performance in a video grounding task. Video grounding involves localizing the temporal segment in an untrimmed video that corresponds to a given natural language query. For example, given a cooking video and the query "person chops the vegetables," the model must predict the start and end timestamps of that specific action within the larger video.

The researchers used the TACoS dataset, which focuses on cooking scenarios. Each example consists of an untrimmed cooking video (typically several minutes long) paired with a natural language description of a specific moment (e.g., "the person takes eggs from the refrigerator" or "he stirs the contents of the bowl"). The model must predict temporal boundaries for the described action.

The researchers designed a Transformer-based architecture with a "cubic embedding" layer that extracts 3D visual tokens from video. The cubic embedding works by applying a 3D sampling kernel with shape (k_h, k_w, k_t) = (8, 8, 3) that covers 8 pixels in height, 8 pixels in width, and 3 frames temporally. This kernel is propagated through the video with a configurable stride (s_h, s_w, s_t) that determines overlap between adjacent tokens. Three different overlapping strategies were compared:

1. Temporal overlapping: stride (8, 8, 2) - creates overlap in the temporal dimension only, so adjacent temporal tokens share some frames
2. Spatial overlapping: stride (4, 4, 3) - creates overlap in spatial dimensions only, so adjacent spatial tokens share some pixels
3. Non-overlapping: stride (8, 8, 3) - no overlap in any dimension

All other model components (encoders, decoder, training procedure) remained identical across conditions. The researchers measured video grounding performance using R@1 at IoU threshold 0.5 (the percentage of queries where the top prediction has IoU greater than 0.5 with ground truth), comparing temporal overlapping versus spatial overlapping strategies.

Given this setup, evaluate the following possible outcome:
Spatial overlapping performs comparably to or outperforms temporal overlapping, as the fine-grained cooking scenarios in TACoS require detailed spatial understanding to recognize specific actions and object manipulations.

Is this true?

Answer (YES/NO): NO